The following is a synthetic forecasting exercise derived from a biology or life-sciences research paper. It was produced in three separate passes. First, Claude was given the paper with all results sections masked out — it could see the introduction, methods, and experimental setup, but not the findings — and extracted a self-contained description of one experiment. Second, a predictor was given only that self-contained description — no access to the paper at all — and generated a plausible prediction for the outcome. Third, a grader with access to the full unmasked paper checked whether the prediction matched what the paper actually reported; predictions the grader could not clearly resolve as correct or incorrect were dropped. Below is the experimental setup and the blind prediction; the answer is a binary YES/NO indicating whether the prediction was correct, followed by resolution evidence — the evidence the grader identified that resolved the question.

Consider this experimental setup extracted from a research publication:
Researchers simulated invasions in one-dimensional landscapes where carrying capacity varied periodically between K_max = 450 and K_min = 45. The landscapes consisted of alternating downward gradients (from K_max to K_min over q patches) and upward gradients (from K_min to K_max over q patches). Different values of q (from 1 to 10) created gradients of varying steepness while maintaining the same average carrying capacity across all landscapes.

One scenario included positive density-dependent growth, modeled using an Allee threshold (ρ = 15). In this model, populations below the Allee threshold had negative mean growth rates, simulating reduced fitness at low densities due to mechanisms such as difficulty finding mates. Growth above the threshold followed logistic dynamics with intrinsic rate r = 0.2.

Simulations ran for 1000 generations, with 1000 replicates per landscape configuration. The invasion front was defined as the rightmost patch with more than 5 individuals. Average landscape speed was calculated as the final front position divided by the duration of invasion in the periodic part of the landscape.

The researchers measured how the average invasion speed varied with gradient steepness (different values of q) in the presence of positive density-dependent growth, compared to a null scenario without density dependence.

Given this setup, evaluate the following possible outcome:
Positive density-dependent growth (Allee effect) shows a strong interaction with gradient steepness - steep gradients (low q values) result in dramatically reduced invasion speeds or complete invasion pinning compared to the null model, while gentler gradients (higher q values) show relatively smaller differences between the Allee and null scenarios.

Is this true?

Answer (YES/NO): NO